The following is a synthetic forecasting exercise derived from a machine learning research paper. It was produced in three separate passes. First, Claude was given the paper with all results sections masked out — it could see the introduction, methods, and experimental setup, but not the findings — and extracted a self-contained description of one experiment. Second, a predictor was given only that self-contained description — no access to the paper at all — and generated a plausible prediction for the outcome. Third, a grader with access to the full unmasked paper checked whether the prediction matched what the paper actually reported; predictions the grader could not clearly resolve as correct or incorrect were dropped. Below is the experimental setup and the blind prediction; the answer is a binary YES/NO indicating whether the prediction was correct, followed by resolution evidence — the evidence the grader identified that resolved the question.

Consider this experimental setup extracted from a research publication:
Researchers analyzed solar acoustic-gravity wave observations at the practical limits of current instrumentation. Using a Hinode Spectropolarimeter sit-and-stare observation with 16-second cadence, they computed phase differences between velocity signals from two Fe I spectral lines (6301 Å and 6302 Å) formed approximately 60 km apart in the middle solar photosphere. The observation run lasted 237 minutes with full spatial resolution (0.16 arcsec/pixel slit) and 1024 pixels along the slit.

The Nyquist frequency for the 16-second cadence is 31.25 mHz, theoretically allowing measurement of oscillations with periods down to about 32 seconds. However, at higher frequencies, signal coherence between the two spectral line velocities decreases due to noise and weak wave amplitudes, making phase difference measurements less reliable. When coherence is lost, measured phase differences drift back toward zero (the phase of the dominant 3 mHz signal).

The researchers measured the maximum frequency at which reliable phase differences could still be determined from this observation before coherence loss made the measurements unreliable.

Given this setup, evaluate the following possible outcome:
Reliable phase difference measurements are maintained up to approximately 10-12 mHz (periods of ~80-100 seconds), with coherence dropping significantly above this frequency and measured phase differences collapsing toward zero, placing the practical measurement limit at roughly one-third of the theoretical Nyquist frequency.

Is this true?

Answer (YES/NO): YES